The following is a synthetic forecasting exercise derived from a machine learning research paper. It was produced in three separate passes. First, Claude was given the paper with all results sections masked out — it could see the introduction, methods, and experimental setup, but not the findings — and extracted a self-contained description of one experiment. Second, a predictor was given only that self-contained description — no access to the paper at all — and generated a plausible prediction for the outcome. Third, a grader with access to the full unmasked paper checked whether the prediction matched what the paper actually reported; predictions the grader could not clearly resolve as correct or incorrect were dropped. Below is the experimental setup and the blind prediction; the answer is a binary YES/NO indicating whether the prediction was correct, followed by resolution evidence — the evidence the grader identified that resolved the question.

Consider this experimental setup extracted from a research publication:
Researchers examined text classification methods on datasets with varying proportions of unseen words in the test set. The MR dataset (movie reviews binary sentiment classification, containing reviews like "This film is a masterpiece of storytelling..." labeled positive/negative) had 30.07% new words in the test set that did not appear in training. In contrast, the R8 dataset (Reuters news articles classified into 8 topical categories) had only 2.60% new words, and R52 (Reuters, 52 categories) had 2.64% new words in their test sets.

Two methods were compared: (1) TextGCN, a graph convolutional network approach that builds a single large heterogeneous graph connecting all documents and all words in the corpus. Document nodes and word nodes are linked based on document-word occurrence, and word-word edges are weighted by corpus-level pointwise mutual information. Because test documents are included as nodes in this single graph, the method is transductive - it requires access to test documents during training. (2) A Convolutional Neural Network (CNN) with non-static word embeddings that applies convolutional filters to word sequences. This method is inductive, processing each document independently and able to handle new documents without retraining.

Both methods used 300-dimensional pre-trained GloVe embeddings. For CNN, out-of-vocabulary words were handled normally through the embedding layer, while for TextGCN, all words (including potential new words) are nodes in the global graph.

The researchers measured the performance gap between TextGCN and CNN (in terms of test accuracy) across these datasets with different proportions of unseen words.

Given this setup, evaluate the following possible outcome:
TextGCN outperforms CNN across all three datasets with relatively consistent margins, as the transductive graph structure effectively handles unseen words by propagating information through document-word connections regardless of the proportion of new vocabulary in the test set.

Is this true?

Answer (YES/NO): NO